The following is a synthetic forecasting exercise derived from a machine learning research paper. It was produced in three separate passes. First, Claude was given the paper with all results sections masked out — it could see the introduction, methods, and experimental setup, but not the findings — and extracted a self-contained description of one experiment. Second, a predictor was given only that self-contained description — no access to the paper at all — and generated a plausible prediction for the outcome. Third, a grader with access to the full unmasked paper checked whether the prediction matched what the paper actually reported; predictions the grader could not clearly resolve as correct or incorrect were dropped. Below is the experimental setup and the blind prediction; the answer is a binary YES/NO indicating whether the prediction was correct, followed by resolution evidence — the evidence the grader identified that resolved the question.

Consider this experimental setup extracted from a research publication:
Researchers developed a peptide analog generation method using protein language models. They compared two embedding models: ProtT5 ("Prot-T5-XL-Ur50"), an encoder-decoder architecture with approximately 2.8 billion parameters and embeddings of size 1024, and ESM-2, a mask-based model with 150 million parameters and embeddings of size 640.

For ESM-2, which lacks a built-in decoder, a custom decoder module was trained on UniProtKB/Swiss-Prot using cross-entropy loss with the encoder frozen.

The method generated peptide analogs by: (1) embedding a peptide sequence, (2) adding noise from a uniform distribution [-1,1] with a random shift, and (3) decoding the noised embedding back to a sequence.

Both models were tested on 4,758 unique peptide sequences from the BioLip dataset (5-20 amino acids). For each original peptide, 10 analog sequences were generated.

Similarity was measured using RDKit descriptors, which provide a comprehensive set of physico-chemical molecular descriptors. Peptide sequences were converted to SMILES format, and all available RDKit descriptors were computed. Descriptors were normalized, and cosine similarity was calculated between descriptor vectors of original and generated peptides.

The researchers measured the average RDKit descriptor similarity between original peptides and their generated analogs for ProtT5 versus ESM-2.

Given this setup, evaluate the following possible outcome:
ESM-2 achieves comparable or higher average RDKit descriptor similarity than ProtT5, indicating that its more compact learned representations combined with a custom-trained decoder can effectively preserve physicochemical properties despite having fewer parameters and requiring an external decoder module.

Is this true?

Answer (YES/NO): NO